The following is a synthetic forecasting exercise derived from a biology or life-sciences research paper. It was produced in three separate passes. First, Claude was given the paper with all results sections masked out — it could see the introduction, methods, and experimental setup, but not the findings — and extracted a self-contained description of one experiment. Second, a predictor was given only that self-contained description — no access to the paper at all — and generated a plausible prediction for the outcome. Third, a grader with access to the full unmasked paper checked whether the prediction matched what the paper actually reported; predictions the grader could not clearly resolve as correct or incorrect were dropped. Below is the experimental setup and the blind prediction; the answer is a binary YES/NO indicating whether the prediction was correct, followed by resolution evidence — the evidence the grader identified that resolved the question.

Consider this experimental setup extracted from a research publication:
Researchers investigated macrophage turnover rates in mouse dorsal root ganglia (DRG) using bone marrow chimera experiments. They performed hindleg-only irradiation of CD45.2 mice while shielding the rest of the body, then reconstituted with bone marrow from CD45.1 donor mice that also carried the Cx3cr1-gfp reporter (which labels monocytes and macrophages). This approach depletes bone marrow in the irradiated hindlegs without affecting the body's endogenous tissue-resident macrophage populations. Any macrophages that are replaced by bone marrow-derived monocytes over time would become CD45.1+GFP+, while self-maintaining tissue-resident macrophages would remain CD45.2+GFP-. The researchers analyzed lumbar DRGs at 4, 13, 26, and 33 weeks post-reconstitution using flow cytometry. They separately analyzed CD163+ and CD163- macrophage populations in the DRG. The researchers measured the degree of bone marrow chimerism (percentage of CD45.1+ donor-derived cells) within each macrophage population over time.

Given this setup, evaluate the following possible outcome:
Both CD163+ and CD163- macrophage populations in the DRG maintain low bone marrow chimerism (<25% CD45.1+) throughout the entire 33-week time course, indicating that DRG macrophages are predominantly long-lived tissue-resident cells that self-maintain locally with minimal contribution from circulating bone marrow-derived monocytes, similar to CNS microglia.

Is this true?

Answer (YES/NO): NO